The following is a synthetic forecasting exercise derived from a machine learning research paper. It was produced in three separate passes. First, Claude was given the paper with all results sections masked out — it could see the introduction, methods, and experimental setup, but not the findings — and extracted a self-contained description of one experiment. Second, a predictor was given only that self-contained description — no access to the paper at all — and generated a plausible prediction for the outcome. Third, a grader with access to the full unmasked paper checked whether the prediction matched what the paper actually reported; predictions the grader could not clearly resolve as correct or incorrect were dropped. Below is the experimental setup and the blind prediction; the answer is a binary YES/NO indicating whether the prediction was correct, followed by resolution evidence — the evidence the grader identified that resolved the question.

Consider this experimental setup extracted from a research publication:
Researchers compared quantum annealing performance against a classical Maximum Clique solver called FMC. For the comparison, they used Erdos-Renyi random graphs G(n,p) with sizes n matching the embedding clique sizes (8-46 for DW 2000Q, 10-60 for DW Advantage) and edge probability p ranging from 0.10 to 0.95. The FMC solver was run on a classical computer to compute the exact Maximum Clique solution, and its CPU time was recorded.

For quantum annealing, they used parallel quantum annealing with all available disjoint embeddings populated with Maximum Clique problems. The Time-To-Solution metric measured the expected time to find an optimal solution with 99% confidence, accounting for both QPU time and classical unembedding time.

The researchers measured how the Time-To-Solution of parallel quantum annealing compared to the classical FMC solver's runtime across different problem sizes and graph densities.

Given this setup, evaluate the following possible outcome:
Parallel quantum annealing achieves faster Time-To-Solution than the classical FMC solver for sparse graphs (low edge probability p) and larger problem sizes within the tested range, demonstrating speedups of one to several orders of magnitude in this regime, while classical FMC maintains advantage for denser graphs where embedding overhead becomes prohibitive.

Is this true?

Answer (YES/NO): NO